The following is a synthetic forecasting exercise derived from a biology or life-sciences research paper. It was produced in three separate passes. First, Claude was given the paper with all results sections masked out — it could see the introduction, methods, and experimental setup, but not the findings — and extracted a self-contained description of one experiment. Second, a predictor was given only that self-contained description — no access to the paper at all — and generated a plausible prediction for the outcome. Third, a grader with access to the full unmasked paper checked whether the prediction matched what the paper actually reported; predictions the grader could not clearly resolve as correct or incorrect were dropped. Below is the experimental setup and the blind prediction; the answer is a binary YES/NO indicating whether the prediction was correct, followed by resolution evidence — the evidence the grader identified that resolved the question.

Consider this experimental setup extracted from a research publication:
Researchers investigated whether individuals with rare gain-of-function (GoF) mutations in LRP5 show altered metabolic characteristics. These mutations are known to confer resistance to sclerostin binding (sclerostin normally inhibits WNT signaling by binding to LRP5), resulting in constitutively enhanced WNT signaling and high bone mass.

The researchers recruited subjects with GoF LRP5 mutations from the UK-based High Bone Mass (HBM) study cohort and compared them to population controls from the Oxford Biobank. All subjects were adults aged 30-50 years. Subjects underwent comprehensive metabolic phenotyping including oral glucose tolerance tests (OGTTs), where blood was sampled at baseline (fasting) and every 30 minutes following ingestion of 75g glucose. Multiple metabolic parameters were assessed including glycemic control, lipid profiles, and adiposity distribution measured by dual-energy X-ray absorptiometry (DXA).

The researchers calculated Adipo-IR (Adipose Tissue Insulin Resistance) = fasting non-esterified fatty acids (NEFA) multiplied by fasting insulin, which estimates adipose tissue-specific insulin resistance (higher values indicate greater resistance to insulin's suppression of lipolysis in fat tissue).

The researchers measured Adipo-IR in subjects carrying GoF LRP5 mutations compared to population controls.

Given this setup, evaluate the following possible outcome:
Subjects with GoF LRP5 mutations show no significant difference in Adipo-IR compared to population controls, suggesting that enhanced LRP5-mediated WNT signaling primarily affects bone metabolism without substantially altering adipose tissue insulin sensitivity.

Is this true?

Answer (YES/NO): NO